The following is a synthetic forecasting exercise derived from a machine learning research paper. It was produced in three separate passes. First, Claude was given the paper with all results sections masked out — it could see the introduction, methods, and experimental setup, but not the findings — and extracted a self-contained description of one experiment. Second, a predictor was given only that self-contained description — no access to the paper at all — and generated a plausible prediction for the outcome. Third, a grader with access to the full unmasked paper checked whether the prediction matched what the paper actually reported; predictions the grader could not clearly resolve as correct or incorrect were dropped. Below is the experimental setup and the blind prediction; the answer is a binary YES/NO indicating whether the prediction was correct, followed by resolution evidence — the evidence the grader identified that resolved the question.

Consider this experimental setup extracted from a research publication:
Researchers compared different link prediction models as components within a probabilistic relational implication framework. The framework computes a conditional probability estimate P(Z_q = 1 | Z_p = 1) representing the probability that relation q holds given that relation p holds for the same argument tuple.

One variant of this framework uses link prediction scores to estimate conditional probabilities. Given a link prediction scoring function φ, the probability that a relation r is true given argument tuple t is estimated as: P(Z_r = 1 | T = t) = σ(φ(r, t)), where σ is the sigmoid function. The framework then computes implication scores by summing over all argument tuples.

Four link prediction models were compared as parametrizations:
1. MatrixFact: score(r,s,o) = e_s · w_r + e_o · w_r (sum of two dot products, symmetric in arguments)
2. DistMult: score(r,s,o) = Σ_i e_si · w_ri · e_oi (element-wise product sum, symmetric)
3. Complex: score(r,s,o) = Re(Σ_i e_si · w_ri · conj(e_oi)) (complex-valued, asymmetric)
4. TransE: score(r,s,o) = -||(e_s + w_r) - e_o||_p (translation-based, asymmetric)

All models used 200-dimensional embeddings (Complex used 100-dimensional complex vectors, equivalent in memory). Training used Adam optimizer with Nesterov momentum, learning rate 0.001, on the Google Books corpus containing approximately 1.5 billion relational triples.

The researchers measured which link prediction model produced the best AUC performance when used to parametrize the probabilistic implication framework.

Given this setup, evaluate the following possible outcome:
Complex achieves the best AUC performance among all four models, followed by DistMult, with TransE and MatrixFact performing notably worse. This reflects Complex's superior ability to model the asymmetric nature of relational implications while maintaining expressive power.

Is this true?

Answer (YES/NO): NO